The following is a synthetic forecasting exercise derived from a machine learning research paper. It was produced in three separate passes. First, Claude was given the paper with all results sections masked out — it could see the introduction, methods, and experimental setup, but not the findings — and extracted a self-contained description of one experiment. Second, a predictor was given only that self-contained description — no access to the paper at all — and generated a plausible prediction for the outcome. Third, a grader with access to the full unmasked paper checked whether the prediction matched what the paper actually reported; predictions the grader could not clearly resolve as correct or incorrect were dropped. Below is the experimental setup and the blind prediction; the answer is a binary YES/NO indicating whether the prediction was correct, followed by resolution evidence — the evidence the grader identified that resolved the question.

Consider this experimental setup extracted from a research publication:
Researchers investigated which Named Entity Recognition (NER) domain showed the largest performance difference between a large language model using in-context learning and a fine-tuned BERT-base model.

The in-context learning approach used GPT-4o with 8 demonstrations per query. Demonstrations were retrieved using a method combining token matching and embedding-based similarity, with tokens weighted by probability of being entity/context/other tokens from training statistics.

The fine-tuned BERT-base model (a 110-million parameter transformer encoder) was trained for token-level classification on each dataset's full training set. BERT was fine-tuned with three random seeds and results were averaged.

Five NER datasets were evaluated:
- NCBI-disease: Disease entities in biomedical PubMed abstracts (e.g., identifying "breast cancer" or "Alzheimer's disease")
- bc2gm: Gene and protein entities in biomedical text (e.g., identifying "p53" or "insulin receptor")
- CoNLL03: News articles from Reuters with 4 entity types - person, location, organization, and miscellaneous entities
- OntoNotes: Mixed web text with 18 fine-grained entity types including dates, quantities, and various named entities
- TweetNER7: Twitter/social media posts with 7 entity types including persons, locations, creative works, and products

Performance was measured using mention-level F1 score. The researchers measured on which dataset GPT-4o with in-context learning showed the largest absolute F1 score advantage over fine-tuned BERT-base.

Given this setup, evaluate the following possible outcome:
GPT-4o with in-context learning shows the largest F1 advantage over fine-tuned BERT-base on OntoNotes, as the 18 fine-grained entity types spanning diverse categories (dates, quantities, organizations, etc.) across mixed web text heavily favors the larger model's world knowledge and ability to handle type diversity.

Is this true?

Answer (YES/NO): NO